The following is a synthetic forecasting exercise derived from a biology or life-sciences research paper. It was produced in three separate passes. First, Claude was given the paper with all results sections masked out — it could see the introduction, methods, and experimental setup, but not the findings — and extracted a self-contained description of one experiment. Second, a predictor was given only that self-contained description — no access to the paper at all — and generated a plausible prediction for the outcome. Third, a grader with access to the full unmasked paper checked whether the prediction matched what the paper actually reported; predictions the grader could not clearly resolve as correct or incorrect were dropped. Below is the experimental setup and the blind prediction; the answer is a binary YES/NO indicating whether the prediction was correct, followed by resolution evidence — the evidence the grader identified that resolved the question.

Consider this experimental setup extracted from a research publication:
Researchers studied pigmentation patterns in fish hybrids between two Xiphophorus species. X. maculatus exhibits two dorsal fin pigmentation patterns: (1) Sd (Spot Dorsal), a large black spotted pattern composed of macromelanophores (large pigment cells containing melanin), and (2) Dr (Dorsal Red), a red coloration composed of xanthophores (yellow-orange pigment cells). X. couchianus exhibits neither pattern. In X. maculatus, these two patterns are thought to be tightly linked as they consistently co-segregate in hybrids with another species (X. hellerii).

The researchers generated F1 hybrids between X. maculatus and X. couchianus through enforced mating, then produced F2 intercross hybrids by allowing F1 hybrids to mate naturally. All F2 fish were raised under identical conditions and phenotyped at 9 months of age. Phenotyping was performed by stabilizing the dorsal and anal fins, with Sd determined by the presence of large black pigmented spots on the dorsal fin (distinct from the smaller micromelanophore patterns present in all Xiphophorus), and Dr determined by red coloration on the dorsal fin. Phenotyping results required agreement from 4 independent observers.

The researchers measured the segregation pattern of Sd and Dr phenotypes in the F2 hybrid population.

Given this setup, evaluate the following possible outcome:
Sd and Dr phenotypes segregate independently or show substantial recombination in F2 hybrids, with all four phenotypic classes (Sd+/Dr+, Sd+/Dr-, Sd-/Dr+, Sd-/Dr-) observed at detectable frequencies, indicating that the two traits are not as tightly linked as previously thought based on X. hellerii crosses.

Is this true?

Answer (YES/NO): NO